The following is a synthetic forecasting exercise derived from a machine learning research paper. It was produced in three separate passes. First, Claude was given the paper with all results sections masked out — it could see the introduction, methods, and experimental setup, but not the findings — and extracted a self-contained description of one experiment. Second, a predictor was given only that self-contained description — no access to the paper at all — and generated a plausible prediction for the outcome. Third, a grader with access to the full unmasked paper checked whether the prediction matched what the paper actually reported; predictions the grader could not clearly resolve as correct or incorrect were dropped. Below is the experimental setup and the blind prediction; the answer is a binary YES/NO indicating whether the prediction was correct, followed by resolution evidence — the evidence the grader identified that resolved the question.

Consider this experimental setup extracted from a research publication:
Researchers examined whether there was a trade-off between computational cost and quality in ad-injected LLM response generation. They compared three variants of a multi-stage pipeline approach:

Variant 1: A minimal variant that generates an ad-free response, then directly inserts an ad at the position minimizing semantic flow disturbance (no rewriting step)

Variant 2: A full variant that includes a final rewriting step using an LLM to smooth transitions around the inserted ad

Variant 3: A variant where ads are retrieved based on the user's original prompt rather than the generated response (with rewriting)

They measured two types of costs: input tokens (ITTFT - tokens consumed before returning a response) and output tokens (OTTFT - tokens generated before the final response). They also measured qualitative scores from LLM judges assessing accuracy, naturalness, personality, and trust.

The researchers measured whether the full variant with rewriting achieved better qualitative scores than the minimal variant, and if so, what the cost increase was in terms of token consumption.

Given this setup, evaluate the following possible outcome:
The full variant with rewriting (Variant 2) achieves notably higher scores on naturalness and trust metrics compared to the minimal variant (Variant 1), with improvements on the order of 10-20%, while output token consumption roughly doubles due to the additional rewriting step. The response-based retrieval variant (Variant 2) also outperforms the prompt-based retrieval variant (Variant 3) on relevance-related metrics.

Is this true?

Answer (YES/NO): NO